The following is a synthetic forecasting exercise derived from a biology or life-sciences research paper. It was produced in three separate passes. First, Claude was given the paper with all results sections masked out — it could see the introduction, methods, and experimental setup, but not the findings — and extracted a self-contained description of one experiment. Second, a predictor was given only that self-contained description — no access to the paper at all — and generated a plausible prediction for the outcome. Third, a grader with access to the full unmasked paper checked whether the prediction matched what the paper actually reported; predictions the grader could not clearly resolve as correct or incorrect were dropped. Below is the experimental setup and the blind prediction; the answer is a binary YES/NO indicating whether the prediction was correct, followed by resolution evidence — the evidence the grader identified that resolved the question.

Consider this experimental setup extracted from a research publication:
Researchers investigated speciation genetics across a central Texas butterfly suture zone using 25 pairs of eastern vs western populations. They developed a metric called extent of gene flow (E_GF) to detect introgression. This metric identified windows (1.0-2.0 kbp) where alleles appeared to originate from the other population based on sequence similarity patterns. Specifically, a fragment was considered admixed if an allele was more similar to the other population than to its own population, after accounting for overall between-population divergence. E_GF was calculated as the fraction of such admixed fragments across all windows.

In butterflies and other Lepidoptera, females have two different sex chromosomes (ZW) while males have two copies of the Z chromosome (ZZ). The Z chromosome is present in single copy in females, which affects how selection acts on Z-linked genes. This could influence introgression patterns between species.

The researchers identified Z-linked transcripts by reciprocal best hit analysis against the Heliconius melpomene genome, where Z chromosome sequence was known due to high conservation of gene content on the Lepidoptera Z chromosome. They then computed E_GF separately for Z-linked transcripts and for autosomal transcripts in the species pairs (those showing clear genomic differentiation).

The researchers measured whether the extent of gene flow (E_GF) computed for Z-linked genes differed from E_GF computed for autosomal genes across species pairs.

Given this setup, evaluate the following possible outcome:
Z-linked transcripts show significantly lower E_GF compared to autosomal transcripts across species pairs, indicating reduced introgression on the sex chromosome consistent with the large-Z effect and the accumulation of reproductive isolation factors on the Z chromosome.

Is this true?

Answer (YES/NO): YES